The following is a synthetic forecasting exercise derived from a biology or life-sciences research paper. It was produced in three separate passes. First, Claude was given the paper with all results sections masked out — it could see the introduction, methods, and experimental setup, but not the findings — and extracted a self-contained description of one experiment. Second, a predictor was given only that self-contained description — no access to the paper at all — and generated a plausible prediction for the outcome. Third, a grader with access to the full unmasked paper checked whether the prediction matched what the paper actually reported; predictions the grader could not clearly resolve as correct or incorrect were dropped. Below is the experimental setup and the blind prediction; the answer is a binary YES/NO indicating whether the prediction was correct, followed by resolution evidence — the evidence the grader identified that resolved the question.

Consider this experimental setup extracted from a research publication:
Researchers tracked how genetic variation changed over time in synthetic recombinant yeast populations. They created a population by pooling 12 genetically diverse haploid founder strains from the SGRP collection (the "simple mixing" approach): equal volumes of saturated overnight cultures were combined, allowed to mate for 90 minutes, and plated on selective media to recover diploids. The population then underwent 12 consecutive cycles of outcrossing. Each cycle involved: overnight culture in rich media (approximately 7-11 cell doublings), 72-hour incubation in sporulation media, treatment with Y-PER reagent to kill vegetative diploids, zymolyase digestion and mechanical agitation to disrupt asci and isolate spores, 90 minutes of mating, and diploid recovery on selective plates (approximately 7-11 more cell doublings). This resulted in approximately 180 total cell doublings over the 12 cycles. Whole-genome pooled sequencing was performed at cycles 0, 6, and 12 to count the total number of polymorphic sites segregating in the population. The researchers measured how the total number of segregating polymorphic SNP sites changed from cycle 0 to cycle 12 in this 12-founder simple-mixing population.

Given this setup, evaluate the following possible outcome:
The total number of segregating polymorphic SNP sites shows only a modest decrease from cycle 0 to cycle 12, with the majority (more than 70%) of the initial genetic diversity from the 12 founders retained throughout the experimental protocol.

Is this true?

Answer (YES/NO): NO